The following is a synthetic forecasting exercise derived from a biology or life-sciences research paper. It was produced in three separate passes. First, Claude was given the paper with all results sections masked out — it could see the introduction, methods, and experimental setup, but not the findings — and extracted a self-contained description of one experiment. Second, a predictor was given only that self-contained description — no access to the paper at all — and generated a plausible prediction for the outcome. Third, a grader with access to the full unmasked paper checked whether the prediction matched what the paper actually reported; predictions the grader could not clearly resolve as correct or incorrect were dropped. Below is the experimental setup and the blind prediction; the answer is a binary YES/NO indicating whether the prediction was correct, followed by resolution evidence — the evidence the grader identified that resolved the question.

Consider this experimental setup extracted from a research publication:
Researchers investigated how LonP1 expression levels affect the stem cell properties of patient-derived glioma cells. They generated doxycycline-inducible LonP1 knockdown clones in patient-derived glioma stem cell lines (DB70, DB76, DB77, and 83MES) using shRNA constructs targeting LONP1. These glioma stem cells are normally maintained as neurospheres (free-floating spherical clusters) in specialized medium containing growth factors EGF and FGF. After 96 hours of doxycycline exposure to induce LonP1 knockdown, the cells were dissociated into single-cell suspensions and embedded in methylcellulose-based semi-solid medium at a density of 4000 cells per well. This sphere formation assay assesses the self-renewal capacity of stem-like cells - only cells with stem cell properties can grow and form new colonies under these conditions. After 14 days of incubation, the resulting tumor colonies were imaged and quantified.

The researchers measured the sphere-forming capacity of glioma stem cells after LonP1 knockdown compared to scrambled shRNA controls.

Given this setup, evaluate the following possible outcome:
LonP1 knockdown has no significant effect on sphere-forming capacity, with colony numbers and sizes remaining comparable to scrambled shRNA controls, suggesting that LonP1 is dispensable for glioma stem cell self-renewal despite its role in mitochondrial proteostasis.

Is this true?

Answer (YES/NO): NO